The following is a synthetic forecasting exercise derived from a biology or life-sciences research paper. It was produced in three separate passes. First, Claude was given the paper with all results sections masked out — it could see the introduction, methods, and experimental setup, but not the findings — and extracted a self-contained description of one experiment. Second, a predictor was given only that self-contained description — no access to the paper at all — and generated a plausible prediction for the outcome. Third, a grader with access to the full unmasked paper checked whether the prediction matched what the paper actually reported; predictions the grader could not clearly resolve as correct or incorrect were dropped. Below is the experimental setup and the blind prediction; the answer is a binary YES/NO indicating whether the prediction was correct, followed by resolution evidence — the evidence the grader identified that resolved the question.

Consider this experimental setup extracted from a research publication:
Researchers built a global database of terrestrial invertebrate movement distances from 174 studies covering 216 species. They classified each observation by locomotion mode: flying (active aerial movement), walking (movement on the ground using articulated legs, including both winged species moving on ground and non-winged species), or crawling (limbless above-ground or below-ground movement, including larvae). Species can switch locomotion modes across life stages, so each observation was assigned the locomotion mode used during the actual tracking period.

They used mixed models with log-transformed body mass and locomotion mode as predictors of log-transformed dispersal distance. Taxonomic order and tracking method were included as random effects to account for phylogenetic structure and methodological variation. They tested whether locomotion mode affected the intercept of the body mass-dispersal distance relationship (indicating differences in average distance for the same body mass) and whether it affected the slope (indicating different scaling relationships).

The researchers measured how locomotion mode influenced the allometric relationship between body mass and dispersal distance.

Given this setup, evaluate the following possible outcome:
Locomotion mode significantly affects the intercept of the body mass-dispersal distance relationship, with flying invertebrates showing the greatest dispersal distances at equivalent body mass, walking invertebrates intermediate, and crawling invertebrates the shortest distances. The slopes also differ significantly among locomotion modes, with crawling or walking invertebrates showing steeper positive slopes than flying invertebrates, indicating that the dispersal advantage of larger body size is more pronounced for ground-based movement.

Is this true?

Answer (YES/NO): NO